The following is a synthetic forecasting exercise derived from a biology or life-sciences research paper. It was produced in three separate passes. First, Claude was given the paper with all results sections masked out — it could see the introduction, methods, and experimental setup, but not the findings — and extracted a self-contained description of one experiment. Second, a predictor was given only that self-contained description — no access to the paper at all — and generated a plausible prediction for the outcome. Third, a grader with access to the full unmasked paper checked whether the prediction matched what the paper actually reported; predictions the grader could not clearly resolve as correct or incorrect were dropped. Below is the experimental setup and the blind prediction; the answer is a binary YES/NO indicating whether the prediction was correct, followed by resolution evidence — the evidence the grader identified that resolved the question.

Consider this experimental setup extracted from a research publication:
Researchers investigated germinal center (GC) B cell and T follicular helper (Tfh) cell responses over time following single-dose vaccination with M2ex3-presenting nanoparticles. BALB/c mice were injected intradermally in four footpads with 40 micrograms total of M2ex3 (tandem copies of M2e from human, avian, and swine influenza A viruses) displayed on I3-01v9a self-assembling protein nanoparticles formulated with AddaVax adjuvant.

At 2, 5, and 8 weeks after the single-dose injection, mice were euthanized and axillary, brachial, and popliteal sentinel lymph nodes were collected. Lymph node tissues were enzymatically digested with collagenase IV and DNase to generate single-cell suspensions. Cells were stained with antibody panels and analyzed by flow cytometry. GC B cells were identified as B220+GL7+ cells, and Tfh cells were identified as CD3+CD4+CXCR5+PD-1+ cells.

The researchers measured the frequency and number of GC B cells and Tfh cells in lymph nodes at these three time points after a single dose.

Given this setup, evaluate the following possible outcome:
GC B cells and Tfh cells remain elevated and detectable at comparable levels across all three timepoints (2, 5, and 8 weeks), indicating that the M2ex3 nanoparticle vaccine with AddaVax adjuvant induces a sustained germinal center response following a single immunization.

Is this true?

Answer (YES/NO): NO